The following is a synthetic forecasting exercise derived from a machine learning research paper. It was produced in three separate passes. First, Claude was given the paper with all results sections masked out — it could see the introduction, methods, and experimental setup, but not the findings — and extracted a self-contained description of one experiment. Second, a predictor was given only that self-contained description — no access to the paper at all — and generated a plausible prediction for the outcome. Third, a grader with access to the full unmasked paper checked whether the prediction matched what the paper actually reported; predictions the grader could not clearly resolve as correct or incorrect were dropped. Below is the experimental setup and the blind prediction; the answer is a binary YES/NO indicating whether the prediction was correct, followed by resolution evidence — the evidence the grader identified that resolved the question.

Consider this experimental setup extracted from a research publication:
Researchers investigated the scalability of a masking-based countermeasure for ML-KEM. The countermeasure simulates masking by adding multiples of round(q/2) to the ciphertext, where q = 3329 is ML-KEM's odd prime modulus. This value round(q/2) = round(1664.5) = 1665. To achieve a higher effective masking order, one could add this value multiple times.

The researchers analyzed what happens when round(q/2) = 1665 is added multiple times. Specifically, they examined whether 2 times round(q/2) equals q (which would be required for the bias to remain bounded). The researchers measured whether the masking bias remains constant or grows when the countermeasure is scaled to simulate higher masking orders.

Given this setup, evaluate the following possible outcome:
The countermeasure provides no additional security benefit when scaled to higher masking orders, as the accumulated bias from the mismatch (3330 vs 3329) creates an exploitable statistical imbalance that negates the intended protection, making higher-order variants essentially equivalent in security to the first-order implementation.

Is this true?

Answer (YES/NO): NO